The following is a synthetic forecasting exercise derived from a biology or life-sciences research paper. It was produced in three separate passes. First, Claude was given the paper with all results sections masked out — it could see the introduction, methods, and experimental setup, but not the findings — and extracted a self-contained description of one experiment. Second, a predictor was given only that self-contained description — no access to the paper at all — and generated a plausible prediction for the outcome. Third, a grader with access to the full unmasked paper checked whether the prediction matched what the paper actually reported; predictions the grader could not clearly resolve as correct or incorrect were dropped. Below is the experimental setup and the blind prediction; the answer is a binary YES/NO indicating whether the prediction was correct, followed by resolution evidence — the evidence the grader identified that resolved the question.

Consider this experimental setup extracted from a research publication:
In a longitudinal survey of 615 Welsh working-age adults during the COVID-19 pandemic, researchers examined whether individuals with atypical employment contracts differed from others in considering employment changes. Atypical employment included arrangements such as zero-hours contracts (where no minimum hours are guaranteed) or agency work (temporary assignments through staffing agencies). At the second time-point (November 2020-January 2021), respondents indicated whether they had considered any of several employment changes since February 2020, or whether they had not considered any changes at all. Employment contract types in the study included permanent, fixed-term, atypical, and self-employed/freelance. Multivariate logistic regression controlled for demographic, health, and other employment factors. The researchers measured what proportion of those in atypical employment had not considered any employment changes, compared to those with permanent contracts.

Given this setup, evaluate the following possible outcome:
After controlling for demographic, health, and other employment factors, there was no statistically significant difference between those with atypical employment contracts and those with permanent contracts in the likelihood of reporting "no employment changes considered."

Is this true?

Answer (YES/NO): NO